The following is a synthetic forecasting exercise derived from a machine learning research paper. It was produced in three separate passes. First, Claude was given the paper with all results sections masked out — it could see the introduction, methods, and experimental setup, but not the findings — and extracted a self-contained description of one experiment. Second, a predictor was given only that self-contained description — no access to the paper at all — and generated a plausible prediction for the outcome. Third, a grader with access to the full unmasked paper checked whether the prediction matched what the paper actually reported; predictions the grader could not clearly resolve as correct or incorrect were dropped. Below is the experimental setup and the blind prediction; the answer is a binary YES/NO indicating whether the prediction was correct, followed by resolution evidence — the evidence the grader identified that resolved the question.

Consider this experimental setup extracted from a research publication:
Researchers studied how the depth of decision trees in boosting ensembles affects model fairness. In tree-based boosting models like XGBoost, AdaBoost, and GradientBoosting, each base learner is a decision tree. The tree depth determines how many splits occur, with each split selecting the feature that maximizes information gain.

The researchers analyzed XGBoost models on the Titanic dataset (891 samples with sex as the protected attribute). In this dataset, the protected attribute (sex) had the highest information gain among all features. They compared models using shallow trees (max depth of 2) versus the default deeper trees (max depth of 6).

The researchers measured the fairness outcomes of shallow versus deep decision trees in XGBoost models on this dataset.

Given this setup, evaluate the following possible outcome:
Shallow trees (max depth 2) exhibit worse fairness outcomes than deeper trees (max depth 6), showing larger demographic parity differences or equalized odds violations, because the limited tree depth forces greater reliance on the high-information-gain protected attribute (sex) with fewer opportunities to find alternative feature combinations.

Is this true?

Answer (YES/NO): YES